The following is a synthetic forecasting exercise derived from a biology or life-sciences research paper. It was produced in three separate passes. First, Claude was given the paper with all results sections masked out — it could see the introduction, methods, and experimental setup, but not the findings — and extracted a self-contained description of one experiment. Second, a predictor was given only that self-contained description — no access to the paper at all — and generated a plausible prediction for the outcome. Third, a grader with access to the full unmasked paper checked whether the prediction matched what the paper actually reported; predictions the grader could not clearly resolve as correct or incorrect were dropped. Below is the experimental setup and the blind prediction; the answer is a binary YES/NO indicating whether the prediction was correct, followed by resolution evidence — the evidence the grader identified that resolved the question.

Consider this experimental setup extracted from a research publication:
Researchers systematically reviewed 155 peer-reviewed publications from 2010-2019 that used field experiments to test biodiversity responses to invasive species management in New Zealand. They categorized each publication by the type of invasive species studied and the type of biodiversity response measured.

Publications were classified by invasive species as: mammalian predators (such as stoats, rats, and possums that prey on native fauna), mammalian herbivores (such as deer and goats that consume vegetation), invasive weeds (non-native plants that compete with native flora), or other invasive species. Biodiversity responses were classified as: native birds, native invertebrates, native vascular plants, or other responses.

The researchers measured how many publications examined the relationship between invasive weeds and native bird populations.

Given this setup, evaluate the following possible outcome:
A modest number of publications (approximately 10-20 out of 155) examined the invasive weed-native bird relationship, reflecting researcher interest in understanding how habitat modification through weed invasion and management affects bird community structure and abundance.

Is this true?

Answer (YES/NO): NO